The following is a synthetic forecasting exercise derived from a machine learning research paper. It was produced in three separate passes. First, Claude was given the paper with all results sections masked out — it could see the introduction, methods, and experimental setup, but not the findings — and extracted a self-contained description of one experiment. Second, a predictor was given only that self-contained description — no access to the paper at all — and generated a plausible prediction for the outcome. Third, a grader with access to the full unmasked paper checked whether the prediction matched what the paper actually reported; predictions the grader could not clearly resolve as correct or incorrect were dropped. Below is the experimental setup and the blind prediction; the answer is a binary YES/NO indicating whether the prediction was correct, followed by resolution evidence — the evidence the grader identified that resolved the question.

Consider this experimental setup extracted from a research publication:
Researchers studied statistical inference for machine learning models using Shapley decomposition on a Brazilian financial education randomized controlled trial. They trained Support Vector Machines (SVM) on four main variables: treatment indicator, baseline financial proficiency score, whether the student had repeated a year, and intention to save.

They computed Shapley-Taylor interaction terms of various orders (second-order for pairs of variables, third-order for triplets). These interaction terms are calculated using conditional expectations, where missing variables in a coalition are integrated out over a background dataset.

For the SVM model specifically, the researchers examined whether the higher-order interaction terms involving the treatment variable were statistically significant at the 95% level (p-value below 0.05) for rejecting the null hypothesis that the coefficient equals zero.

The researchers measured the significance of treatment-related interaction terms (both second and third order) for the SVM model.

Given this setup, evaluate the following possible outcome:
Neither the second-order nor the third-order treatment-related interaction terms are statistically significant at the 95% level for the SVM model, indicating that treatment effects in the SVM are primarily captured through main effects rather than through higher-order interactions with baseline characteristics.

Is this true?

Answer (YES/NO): NO